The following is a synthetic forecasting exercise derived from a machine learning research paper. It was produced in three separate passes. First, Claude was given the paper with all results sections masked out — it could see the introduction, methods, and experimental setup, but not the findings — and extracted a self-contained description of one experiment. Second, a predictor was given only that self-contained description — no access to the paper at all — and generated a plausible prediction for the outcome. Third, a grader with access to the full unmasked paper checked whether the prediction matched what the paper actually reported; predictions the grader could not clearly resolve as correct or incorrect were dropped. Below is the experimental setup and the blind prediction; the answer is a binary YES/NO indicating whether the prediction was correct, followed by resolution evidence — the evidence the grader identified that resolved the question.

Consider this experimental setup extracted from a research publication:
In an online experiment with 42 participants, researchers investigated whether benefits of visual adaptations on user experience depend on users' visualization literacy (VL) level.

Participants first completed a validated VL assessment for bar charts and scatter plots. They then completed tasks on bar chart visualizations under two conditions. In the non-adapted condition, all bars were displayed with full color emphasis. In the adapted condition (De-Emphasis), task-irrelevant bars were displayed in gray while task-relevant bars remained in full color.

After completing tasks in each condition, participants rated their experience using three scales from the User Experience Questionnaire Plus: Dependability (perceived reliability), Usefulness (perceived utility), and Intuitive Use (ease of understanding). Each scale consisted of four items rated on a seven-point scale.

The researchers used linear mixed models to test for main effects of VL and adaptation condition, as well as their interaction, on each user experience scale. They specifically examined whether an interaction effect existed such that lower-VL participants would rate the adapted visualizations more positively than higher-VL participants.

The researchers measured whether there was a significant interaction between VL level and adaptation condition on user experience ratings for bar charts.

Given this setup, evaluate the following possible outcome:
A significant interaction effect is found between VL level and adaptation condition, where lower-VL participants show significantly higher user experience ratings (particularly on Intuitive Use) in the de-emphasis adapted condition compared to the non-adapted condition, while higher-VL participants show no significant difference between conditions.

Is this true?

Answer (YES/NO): NO